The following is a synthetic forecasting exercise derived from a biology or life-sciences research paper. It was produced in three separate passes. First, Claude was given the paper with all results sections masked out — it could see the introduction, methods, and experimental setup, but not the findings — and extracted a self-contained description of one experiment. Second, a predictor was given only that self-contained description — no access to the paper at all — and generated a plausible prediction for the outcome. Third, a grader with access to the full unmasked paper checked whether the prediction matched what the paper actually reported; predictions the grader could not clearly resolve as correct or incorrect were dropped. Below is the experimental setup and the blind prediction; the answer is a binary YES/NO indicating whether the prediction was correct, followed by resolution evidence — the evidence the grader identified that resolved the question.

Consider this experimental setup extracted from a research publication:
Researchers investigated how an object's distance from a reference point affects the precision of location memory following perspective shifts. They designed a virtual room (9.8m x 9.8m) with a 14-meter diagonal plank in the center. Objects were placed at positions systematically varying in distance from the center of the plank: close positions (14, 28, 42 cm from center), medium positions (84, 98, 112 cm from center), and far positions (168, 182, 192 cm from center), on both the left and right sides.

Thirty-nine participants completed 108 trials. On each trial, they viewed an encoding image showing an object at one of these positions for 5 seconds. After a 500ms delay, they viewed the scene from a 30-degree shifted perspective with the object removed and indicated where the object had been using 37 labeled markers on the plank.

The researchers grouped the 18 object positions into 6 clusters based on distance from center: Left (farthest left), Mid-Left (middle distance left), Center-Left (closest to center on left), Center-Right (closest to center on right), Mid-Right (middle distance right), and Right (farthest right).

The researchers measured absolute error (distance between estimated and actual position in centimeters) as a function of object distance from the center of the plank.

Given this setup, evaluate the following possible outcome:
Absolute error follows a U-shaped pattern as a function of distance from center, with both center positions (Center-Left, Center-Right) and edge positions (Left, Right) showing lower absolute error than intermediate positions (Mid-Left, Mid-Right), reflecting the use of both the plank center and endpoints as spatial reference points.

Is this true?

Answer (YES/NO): NO